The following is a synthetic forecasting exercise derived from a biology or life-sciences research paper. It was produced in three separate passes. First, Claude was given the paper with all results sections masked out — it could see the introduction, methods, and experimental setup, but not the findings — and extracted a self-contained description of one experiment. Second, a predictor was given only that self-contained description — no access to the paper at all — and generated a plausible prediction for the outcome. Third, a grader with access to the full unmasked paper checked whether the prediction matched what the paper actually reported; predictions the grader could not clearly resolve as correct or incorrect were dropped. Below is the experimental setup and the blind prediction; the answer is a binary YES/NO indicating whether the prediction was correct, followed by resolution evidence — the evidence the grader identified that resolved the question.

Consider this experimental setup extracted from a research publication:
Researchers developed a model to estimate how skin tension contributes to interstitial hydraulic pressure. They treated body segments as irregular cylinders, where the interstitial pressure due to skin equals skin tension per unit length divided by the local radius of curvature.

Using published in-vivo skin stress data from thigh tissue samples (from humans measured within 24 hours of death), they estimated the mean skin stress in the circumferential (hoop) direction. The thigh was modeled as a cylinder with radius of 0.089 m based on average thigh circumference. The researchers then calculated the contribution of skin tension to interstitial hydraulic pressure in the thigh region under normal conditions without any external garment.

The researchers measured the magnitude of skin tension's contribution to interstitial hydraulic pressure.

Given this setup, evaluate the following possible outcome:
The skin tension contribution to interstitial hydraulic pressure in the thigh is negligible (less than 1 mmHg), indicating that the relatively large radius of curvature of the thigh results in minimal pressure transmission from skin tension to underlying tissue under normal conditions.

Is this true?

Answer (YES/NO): NO